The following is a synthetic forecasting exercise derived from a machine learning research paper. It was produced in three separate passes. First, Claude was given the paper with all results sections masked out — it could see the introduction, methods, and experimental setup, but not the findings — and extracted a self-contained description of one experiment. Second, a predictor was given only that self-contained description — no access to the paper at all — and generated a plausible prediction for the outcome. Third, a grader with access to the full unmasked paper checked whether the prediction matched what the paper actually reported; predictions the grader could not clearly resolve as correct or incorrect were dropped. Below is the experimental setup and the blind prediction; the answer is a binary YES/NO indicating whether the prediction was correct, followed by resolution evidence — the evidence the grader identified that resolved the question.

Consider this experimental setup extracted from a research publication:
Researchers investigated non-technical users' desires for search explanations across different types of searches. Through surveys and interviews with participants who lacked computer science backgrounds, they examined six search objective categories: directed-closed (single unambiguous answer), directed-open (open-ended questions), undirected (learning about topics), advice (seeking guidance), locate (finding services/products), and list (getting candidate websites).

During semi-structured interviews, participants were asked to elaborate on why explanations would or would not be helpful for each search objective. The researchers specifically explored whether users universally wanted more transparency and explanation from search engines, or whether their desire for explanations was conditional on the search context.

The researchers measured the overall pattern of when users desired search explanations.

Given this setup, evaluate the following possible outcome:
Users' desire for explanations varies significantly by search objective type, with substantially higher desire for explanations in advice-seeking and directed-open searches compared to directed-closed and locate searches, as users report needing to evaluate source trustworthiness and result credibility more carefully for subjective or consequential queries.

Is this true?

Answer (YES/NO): NO